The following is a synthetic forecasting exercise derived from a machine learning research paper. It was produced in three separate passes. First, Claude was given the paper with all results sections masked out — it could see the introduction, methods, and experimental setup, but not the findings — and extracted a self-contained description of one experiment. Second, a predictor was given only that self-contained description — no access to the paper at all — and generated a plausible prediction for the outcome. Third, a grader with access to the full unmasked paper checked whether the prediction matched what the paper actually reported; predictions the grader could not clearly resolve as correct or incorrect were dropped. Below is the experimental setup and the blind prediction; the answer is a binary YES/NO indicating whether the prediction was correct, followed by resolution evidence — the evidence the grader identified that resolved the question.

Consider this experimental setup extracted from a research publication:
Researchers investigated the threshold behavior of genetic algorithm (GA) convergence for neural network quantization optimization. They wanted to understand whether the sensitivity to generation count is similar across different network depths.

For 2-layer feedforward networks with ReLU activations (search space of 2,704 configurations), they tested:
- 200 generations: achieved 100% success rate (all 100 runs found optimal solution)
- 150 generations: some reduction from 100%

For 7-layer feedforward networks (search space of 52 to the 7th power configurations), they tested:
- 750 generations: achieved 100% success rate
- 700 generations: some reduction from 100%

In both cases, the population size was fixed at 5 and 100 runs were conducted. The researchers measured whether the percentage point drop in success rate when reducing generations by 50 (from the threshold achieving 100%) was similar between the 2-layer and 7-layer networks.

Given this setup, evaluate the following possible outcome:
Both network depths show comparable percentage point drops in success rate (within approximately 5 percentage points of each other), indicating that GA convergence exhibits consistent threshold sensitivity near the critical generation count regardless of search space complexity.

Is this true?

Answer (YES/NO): YES